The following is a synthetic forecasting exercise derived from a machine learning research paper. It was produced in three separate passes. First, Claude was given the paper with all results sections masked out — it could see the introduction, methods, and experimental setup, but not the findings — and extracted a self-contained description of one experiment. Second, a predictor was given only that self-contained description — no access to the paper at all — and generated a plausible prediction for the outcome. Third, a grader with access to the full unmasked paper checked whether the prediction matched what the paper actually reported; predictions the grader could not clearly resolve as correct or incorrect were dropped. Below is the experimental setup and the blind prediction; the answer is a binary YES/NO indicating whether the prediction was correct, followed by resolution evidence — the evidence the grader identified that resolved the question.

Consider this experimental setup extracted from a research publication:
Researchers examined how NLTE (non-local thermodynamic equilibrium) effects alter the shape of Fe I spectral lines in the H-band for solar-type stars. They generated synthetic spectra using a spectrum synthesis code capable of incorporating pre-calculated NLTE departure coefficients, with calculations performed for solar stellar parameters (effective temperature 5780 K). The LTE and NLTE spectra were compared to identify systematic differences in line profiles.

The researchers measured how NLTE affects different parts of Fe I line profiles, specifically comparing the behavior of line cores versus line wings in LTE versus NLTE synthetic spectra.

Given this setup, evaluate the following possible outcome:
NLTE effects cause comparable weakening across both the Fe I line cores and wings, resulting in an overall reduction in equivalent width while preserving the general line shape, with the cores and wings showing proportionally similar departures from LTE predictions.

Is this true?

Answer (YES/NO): NO